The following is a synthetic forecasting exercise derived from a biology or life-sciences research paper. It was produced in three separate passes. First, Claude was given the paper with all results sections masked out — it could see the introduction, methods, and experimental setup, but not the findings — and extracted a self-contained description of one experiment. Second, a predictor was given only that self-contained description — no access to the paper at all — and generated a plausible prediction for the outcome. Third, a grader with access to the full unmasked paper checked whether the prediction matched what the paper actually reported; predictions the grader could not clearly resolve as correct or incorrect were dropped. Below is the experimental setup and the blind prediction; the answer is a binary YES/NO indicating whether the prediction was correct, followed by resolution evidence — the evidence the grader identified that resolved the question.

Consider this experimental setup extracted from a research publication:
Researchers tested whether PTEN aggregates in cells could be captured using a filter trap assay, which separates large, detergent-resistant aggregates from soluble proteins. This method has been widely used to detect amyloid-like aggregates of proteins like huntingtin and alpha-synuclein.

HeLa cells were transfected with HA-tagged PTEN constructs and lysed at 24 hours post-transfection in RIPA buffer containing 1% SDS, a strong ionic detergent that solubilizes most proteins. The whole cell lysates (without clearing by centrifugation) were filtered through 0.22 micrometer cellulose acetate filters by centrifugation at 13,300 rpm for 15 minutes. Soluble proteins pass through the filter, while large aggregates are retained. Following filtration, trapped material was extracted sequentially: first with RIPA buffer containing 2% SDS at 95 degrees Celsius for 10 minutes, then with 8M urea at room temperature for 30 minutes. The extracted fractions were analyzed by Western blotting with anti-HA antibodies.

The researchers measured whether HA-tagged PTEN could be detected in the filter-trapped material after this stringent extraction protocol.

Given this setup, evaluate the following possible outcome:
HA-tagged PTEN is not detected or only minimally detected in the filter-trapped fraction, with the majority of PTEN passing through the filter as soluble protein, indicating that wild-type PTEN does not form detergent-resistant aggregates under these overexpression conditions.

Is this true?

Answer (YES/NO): NO